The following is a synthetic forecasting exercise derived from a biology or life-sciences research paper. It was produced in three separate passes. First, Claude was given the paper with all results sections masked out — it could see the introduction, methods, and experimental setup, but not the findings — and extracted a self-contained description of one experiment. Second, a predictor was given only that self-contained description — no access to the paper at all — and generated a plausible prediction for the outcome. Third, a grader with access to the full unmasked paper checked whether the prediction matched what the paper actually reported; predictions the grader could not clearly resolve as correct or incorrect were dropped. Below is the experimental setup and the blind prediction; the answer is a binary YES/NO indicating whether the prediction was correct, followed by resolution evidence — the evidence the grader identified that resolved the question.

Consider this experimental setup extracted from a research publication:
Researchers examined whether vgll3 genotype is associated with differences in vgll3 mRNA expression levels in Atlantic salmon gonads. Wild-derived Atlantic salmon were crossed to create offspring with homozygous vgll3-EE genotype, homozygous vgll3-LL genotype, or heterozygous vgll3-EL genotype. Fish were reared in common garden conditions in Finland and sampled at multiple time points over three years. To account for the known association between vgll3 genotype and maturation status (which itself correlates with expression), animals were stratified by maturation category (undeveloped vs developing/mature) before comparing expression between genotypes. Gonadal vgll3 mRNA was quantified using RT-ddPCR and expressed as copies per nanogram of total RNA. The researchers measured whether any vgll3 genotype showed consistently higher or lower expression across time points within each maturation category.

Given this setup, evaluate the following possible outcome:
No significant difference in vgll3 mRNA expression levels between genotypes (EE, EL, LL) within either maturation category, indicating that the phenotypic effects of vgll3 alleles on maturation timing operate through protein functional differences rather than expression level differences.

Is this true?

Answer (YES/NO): YES